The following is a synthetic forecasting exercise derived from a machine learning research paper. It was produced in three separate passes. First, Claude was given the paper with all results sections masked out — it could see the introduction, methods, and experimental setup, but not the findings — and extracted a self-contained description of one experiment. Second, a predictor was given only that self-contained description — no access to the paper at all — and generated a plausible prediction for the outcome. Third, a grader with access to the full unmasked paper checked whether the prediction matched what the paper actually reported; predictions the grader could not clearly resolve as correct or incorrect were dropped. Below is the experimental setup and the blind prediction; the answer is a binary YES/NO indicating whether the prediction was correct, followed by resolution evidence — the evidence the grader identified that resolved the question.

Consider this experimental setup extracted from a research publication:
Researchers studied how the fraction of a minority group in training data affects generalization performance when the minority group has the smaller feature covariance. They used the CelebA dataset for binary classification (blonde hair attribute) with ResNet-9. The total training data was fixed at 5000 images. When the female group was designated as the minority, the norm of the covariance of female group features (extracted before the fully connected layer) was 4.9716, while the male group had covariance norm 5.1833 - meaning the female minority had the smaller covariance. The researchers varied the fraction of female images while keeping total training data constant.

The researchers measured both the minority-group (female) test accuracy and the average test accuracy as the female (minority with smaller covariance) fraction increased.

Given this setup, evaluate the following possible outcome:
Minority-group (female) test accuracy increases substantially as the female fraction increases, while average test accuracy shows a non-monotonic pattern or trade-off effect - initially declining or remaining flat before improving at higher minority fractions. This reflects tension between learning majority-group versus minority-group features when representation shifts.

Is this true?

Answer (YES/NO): NO